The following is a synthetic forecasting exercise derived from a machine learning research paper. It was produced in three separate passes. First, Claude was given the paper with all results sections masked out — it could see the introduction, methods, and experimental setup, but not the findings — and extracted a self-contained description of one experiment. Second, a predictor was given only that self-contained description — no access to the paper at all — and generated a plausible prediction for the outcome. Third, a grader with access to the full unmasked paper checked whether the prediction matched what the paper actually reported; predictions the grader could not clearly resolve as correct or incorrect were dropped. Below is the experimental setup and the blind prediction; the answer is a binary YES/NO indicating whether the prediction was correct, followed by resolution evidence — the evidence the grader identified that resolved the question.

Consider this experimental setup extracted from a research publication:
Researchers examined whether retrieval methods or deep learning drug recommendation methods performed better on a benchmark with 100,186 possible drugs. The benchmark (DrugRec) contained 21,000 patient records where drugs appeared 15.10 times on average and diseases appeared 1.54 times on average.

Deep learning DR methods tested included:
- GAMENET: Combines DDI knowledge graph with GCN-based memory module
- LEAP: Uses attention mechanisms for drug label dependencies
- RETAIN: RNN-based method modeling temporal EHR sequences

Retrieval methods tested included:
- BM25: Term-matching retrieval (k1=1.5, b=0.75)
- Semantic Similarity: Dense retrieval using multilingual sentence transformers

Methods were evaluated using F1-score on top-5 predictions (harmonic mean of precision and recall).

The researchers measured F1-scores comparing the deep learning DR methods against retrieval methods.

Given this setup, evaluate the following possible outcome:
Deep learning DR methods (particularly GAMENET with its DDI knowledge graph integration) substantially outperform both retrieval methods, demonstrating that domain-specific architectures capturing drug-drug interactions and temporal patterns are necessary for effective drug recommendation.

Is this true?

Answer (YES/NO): NO